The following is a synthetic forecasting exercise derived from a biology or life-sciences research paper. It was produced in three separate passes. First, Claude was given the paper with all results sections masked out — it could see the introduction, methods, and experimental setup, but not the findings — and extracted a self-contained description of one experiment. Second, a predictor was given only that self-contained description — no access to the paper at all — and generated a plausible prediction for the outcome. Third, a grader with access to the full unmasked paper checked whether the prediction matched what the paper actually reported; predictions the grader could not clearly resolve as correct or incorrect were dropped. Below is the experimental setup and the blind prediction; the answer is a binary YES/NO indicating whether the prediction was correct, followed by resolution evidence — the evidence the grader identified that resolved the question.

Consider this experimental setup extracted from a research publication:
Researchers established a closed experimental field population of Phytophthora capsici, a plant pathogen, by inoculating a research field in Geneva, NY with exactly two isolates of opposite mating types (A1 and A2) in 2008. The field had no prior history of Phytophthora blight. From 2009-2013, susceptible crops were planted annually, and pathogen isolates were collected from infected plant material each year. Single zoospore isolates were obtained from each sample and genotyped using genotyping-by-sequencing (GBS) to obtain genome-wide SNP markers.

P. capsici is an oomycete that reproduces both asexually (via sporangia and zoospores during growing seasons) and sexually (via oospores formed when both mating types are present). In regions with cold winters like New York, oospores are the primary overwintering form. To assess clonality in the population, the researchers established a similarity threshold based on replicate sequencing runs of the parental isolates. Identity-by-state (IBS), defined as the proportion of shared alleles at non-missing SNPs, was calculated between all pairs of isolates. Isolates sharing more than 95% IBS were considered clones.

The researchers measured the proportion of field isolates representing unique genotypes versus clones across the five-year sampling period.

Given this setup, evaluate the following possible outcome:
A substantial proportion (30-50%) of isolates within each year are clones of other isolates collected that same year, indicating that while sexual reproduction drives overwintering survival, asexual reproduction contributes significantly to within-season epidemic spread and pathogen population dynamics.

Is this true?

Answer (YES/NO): YES